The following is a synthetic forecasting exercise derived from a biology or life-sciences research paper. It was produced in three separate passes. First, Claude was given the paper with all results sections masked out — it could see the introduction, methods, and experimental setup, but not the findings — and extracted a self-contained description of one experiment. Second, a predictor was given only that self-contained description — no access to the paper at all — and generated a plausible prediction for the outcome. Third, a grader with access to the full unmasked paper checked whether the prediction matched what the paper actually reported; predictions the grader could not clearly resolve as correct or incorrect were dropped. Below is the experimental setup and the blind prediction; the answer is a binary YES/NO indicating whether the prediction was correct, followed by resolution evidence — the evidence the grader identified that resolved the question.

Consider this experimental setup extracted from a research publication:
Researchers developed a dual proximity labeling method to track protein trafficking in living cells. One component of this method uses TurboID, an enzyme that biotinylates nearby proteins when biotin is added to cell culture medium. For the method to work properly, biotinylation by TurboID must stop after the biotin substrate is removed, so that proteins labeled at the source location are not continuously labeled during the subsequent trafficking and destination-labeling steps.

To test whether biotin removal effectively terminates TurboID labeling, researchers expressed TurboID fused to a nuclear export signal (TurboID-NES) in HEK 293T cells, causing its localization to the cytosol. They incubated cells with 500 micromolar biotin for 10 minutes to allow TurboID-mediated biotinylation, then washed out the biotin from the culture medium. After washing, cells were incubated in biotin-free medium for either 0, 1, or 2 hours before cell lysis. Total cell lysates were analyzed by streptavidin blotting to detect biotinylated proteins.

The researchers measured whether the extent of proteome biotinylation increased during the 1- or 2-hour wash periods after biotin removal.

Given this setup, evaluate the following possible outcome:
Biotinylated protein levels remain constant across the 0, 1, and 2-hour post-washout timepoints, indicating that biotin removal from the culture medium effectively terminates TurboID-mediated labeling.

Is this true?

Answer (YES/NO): YES